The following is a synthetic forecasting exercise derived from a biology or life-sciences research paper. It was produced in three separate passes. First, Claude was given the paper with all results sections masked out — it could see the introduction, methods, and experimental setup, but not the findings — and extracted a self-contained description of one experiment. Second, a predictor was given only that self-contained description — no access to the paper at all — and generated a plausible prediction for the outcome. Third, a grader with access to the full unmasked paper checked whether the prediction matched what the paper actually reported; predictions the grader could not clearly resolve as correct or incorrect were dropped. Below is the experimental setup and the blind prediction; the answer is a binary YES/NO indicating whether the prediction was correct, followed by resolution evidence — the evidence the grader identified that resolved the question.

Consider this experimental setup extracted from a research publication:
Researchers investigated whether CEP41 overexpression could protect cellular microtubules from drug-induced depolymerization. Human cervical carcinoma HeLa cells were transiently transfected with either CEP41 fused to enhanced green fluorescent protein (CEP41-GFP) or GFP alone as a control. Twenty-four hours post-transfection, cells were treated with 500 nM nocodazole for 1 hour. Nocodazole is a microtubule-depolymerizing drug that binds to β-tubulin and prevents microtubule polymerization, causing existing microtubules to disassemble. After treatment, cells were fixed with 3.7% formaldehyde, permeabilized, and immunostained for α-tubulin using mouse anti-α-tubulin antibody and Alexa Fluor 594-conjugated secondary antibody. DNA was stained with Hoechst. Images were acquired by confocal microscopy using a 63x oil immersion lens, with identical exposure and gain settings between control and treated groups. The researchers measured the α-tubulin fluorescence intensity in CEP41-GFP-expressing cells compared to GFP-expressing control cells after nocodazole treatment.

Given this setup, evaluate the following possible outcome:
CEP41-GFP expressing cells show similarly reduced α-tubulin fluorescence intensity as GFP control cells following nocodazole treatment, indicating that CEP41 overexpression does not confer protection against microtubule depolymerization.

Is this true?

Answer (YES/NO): NO